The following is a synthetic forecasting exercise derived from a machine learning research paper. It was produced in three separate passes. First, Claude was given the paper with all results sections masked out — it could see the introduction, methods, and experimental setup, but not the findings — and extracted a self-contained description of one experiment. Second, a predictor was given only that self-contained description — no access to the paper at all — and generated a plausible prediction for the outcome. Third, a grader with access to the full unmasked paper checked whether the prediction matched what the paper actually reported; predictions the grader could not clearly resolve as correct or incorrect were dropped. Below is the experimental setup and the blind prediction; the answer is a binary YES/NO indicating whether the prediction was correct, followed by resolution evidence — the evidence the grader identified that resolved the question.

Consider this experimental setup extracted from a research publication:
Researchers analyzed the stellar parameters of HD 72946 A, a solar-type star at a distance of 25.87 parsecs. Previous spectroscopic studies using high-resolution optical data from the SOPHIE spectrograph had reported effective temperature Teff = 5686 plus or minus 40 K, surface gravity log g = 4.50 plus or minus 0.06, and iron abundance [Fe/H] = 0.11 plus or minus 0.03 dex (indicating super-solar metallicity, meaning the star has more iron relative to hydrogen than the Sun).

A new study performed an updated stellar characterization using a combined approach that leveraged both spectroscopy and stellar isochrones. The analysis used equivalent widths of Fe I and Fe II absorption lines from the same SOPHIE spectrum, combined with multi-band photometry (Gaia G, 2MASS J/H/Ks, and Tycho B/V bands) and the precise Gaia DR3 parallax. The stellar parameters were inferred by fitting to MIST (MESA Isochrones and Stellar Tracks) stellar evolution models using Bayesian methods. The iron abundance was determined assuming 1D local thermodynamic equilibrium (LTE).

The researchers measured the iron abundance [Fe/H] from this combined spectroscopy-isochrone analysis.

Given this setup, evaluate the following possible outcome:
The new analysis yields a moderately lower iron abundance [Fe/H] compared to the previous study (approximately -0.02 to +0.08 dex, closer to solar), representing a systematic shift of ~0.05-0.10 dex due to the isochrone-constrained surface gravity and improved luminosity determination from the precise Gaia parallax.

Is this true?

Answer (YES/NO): YES